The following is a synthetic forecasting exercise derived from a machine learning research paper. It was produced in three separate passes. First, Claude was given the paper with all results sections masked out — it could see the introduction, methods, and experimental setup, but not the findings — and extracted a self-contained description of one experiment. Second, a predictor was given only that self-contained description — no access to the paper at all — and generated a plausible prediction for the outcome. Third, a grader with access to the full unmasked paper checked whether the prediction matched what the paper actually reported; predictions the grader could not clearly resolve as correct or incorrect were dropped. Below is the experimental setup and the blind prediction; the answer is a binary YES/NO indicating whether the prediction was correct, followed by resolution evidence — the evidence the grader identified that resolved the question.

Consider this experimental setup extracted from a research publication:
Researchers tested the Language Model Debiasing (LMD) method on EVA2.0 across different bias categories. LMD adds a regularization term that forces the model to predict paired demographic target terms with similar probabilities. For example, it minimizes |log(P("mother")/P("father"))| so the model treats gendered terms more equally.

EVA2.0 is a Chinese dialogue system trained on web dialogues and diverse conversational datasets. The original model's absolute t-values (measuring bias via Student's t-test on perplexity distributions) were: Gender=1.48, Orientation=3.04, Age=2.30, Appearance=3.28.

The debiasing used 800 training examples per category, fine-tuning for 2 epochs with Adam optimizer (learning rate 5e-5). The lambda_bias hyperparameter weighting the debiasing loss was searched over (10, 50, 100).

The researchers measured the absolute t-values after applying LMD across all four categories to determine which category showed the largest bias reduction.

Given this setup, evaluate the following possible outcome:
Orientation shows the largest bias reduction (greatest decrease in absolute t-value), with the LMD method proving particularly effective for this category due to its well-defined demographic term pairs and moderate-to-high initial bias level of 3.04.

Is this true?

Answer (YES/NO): NO